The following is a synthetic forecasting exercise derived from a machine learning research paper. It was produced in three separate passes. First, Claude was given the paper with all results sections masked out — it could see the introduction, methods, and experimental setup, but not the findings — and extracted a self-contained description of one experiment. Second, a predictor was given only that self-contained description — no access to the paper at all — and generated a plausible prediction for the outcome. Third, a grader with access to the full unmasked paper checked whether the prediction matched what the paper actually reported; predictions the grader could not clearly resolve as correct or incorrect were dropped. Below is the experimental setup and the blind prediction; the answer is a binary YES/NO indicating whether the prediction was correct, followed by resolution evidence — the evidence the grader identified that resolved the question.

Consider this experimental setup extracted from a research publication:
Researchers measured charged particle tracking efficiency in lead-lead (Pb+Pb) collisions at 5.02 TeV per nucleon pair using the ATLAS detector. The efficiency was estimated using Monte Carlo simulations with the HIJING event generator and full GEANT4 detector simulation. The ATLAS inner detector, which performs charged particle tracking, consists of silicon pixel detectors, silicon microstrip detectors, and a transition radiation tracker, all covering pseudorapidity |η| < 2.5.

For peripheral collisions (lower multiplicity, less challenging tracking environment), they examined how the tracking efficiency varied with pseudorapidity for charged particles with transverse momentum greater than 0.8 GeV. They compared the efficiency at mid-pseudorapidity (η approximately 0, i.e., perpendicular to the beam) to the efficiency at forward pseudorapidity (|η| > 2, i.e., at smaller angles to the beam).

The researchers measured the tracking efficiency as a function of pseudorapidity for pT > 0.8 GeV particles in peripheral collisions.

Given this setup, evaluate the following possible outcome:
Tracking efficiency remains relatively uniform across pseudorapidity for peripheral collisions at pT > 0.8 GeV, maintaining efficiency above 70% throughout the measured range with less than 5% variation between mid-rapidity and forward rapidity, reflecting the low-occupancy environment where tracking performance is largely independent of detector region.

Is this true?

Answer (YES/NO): NO